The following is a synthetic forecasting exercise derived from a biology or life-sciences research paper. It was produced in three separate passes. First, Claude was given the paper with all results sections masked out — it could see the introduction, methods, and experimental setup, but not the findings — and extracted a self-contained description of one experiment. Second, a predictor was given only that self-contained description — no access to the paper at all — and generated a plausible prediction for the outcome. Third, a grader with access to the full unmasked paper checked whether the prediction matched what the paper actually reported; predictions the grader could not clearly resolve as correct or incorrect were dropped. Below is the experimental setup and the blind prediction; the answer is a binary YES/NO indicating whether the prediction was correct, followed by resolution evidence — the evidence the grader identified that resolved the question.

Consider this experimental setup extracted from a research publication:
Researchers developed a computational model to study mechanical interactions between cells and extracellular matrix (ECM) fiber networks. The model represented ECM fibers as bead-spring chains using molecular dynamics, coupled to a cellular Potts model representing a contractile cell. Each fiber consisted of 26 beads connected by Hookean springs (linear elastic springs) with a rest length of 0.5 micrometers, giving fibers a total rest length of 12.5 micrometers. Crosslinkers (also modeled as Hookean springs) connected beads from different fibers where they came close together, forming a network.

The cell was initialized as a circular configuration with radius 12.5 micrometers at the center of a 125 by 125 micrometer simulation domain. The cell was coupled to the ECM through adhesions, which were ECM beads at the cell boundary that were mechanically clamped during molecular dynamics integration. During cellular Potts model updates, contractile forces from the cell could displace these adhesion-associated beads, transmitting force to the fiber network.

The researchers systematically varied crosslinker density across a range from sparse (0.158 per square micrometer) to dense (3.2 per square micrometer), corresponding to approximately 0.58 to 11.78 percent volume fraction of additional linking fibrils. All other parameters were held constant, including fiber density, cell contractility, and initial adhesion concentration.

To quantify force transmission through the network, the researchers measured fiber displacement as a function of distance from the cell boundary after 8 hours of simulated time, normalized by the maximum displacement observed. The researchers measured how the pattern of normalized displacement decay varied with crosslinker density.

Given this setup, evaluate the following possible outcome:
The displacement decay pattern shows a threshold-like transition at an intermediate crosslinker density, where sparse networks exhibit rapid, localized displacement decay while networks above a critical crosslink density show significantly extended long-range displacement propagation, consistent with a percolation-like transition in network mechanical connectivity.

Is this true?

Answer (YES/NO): YES